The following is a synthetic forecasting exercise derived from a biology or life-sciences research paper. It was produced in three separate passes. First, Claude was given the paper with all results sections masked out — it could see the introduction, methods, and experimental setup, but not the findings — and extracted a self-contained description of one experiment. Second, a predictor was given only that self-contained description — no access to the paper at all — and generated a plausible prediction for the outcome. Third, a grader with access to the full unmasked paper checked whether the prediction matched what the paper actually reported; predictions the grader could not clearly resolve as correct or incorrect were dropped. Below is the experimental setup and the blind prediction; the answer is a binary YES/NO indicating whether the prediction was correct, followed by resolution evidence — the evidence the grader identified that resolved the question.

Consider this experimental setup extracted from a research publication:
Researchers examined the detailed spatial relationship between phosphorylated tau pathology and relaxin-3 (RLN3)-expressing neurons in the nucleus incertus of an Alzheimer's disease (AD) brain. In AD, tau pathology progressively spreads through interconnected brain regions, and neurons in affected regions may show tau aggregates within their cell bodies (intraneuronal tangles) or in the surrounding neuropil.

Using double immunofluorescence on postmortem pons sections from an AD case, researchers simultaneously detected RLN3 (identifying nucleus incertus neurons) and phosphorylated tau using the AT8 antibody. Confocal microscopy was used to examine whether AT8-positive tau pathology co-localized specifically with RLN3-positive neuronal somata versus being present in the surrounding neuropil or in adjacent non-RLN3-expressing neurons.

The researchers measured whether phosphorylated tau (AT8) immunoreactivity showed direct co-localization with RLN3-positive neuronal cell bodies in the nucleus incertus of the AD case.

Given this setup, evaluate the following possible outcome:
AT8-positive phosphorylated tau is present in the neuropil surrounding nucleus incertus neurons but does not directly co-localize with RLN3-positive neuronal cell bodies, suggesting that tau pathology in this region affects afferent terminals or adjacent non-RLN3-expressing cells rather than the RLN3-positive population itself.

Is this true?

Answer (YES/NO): NO